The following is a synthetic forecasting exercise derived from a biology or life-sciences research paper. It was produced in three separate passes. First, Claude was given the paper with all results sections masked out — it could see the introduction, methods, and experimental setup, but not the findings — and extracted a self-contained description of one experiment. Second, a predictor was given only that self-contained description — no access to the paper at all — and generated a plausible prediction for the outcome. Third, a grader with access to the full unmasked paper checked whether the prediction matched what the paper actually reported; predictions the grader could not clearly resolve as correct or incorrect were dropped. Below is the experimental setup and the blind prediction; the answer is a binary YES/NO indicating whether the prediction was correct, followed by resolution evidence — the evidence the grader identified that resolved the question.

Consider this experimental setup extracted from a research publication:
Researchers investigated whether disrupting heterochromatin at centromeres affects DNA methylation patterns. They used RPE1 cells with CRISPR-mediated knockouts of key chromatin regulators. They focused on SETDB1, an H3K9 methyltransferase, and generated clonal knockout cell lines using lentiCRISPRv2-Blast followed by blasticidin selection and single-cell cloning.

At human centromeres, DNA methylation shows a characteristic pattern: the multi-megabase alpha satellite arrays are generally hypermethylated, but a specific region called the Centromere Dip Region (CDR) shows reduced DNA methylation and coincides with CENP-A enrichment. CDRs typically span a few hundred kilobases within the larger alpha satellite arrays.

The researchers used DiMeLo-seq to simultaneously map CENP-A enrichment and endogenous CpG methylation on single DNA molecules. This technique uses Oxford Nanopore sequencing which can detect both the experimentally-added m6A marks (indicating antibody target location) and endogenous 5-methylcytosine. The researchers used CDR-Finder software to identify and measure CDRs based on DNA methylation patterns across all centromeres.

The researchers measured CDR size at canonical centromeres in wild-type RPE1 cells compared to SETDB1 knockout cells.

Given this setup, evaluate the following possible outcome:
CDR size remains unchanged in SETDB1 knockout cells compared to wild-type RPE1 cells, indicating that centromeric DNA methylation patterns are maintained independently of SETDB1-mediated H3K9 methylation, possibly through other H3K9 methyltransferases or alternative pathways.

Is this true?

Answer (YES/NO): YES